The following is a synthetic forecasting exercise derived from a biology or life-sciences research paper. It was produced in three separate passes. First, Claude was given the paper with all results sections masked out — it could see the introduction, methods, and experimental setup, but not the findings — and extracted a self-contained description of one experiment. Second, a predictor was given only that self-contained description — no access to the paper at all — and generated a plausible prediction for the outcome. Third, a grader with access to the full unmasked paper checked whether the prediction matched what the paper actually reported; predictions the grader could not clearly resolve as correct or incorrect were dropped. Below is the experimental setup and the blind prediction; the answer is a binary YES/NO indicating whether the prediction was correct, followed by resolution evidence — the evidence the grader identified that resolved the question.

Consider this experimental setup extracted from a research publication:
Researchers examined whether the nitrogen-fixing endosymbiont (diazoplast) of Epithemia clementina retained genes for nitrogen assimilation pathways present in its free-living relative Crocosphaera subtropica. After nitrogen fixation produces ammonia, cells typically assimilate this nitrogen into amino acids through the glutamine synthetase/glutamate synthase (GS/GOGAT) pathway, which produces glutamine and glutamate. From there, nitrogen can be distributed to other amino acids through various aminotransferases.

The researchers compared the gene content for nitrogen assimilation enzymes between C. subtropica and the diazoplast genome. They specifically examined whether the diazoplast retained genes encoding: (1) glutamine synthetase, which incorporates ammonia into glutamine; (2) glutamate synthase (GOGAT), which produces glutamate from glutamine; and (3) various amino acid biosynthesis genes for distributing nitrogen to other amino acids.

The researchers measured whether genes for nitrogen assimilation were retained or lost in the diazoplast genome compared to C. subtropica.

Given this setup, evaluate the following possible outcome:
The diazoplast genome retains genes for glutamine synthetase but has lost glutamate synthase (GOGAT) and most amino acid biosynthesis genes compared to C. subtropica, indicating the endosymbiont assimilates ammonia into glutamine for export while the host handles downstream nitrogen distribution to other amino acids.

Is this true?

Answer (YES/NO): NO